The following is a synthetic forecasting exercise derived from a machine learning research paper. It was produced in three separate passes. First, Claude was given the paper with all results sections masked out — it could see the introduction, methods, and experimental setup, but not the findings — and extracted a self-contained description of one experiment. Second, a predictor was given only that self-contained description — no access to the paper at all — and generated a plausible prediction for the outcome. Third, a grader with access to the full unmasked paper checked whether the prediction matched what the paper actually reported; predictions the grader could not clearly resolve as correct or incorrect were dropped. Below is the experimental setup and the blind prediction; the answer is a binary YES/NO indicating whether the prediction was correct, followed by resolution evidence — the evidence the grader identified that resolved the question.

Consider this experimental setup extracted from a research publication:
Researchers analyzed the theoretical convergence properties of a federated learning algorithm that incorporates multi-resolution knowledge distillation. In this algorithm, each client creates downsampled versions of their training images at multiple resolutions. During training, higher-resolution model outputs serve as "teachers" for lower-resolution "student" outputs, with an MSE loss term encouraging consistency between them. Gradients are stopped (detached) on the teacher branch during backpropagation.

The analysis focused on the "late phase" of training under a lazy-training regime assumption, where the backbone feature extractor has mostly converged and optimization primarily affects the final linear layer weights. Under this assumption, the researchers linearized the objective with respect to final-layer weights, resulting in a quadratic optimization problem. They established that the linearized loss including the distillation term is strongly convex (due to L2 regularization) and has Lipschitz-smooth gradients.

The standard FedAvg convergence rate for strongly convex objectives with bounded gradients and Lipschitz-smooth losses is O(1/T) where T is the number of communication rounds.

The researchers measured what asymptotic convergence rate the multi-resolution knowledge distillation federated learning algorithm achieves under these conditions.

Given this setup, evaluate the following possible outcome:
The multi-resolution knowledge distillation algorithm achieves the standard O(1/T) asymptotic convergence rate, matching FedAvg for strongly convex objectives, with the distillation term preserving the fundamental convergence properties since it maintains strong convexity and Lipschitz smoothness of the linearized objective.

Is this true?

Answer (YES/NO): YES